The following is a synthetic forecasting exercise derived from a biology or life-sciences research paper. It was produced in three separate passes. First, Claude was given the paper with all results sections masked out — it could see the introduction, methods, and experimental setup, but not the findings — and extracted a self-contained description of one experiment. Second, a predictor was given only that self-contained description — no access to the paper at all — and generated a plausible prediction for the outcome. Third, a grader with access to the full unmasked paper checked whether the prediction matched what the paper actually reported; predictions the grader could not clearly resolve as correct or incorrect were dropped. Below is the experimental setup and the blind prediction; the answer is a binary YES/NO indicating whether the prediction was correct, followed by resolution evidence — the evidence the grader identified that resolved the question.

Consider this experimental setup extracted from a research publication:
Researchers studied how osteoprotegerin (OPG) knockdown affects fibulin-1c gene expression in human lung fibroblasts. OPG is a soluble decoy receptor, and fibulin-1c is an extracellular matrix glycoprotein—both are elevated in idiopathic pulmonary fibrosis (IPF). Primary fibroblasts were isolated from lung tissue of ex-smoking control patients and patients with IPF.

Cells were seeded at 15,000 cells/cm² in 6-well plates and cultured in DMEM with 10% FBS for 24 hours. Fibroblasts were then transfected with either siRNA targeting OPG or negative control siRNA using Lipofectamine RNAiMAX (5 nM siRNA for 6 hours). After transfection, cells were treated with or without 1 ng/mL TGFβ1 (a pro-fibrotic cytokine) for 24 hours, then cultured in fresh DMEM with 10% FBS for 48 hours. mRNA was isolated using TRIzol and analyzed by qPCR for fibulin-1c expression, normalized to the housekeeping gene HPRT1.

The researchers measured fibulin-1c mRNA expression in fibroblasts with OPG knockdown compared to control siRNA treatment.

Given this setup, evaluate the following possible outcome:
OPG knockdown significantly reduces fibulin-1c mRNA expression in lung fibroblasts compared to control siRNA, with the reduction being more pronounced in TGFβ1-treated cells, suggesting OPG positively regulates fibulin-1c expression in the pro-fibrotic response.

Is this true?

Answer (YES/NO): NO